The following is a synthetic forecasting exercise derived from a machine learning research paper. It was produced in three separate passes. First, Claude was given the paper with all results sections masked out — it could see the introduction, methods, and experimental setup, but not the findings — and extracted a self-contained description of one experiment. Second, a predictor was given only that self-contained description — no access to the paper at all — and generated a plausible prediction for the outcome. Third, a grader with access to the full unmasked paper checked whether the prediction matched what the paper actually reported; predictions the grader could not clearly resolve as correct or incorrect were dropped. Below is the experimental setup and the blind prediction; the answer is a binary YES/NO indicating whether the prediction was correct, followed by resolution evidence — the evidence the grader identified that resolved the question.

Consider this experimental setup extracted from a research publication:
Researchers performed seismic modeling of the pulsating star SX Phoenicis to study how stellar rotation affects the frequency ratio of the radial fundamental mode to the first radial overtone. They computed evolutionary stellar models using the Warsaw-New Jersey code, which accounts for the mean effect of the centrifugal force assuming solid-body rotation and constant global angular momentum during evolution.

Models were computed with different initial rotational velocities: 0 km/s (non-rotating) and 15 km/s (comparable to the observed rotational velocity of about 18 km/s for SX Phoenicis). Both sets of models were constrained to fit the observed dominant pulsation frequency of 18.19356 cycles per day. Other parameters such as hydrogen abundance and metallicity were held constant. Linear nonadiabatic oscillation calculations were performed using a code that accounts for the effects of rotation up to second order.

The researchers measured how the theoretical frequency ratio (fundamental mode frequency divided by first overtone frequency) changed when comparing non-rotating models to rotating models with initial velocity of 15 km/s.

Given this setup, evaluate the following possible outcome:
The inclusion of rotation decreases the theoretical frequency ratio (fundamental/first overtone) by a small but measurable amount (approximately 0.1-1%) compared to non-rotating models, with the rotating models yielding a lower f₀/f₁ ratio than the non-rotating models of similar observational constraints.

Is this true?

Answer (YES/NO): NO